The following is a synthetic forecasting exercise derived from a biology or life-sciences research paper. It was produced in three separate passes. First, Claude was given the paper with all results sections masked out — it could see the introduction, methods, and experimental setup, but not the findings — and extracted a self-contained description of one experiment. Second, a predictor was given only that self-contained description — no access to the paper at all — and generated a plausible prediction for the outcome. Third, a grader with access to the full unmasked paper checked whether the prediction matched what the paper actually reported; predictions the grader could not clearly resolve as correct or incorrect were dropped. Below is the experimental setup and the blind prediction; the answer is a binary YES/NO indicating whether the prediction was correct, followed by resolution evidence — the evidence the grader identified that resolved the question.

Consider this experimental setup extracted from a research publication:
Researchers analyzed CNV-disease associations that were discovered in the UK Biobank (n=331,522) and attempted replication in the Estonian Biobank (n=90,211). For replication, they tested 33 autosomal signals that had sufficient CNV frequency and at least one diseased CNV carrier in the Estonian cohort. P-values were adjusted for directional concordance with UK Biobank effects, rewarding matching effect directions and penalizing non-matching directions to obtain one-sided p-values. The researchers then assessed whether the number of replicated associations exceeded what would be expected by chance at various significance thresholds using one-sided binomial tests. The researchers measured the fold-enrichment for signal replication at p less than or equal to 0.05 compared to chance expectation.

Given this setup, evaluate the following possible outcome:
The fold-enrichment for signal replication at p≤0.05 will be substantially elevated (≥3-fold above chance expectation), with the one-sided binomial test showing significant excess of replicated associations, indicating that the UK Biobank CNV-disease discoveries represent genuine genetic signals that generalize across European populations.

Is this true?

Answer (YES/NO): YES